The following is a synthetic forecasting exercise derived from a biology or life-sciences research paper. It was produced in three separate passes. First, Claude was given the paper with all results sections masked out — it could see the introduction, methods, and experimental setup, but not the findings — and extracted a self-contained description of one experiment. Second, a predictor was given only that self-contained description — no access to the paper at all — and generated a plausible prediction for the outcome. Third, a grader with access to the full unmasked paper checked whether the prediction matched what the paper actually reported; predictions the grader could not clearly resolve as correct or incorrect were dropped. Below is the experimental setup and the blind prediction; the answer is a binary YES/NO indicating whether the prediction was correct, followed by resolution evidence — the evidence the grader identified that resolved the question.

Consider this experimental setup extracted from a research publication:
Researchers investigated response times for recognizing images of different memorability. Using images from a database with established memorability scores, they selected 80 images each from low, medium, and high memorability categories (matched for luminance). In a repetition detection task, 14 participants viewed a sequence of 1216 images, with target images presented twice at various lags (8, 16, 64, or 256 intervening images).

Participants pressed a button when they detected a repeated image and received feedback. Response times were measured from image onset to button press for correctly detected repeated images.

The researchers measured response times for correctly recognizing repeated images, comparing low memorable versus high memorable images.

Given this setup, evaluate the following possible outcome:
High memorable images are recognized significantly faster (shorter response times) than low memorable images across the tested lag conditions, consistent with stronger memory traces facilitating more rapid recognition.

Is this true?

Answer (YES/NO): YES